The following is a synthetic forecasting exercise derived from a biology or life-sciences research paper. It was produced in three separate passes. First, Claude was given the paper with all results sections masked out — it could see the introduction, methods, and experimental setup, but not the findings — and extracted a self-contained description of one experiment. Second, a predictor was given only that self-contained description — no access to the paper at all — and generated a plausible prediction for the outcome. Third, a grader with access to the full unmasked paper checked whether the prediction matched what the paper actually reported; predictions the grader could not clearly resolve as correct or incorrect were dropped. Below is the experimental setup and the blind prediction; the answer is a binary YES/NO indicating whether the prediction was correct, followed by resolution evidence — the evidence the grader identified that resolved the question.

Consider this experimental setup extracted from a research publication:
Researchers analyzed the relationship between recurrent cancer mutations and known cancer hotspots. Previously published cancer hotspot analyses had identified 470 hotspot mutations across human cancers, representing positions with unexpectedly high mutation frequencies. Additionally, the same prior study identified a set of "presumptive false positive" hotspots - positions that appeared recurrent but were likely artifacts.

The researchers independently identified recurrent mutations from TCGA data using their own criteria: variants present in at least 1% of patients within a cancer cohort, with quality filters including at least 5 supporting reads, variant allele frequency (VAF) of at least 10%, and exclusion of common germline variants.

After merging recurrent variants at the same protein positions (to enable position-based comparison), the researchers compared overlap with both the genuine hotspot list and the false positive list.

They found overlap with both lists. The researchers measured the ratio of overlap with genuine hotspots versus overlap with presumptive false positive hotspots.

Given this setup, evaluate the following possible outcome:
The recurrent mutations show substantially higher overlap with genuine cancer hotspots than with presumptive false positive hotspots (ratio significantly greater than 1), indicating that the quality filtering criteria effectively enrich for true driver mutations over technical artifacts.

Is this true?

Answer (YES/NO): YES